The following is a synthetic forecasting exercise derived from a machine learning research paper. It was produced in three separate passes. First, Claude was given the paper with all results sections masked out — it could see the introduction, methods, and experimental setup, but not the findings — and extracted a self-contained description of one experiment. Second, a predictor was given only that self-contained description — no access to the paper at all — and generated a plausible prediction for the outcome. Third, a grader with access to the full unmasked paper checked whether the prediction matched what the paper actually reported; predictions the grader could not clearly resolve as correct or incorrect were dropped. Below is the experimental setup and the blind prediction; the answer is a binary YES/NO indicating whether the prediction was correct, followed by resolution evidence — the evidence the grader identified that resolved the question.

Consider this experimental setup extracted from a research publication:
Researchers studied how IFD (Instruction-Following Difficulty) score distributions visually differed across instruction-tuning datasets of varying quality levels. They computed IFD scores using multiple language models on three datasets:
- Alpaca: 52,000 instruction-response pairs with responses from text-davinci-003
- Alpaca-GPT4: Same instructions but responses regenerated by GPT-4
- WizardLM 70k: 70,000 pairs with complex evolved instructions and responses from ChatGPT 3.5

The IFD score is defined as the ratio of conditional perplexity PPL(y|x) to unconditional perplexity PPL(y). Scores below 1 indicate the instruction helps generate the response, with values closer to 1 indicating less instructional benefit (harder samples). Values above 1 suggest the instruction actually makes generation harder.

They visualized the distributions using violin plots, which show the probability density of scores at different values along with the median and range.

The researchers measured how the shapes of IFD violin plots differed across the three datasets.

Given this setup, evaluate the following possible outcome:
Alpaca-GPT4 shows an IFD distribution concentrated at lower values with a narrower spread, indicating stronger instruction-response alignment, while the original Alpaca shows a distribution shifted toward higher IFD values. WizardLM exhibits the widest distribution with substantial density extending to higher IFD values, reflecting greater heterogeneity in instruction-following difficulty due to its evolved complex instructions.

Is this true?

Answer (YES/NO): NO